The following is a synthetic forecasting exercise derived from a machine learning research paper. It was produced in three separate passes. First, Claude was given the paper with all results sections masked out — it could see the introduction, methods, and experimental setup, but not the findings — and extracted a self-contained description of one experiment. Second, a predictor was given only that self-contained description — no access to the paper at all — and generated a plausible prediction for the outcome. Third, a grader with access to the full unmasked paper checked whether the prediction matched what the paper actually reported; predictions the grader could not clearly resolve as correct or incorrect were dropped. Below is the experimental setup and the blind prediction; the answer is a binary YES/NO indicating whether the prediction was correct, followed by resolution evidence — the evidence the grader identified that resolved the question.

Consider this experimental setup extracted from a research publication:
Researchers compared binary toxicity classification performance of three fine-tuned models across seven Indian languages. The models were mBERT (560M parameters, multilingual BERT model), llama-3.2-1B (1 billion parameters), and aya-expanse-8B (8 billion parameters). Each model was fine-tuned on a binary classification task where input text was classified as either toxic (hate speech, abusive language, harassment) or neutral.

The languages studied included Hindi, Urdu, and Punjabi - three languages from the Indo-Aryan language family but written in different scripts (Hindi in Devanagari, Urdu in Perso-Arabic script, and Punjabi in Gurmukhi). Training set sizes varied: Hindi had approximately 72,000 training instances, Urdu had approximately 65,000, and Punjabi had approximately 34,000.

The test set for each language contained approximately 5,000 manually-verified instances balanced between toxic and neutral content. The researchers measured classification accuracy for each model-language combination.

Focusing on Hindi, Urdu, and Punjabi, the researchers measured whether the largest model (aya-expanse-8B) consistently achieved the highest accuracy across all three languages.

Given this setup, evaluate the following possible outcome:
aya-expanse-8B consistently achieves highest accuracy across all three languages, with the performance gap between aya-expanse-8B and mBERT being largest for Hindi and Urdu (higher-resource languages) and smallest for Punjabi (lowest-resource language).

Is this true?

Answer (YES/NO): NO